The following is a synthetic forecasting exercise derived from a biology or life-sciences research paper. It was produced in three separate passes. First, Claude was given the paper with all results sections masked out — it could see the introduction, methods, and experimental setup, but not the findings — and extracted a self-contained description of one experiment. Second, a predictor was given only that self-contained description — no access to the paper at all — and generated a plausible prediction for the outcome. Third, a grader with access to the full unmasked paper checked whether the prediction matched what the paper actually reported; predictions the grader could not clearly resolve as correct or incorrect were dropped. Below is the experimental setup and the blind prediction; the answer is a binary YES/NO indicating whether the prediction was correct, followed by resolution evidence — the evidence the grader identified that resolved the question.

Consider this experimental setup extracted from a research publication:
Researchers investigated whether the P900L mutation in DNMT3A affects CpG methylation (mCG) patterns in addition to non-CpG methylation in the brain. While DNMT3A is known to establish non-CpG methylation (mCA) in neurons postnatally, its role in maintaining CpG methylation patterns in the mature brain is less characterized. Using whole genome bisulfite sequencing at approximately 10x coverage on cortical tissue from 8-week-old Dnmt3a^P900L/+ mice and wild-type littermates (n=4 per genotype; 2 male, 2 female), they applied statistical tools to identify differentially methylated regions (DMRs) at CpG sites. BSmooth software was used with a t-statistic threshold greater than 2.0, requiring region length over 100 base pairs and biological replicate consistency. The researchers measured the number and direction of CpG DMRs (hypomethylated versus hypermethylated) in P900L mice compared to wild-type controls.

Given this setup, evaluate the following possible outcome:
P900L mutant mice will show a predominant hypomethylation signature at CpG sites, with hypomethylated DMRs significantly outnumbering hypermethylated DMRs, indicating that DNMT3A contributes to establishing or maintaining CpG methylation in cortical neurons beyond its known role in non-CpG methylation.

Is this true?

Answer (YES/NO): YES